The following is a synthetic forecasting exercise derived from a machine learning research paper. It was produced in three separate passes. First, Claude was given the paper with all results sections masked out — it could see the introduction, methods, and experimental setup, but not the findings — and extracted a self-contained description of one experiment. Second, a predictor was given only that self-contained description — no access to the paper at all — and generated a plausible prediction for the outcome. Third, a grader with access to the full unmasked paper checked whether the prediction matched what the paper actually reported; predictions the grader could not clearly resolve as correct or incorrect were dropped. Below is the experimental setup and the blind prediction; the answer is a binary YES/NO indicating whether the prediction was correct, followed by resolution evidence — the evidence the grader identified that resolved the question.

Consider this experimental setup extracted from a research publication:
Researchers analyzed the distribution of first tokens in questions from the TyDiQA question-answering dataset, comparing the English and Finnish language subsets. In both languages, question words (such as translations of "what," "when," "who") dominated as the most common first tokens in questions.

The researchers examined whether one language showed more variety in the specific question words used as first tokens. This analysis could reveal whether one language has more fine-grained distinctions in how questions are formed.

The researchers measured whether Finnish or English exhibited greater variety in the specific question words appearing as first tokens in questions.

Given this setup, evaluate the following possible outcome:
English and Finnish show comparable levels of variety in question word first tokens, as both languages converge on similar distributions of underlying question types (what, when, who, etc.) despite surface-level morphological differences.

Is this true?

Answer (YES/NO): NO